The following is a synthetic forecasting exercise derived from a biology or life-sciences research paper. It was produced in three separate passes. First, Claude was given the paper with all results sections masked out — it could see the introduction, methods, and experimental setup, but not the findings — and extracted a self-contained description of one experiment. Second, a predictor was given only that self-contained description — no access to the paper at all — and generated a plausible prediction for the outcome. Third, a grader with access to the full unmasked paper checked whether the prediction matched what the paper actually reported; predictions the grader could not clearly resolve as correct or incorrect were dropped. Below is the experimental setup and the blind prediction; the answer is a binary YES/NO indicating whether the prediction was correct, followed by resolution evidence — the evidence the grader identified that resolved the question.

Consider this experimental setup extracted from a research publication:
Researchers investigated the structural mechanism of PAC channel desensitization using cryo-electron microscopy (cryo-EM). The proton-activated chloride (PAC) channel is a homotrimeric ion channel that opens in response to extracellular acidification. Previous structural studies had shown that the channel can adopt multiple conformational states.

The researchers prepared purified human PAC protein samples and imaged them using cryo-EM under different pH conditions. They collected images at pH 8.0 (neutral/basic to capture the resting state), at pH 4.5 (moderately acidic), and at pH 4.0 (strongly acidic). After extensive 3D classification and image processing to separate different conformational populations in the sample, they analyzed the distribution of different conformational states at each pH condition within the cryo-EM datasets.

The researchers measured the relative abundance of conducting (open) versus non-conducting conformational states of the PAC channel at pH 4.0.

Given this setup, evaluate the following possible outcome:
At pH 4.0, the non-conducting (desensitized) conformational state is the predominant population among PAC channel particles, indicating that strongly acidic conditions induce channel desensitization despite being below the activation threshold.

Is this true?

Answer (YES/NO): YES